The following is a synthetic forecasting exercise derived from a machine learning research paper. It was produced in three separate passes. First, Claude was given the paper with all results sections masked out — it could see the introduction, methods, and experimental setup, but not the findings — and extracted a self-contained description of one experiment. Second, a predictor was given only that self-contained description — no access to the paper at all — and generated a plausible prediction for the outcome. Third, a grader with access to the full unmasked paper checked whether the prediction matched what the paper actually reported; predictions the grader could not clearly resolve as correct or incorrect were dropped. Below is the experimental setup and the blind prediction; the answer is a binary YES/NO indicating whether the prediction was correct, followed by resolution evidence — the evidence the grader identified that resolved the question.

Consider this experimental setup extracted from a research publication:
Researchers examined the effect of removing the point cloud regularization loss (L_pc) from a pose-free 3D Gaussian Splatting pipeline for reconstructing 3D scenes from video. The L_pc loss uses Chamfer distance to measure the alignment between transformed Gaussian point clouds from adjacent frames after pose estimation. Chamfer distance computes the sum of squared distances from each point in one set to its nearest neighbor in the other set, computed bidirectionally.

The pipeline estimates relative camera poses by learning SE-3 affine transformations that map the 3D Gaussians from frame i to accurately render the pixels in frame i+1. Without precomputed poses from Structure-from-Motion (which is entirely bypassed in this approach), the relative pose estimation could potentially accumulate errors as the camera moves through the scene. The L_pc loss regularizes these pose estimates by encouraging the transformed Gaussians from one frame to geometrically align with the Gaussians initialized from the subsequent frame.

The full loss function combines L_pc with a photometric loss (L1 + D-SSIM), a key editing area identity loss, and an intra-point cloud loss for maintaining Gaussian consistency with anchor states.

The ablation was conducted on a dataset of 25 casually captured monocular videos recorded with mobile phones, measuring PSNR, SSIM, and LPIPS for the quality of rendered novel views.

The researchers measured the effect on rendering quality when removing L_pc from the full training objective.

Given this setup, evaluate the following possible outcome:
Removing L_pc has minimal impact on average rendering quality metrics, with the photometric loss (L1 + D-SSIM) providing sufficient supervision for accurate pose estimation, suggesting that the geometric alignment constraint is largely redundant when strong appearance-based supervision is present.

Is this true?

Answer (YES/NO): NO